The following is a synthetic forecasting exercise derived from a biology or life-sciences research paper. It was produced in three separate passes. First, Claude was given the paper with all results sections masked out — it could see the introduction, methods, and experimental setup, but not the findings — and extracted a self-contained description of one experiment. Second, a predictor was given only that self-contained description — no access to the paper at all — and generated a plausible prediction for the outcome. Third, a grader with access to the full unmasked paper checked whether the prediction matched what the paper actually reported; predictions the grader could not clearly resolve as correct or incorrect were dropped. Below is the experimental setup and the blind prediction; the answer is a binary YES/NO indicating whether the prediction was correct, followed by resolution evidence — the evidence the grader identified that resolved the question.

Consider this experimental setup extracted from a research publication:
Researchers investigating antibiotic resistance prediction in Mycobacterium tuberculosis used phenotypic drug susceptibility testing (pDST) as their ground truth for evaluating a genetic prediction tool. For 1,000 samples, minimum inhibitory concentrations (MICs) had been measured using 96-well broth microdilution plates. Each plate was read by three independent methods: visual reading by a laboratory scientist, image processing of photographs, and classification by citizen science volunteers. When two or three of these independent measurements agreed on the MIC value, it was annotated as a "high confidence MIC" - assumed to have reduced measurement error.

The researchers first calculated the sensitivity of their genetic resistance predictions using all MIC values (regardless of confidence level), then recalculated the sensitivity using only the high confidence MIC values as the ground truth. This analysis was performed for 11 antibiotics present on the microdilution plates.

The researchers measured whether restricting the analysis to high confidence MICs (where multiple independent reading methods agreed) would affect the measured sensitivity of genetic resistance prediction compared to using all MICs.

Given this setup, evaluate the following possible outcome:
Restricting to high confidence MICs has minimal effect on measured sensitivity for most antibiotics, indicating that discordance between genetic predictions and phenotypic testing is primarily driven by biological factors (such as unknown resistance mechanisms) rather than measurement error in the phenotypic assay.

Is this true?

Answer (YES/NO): NO